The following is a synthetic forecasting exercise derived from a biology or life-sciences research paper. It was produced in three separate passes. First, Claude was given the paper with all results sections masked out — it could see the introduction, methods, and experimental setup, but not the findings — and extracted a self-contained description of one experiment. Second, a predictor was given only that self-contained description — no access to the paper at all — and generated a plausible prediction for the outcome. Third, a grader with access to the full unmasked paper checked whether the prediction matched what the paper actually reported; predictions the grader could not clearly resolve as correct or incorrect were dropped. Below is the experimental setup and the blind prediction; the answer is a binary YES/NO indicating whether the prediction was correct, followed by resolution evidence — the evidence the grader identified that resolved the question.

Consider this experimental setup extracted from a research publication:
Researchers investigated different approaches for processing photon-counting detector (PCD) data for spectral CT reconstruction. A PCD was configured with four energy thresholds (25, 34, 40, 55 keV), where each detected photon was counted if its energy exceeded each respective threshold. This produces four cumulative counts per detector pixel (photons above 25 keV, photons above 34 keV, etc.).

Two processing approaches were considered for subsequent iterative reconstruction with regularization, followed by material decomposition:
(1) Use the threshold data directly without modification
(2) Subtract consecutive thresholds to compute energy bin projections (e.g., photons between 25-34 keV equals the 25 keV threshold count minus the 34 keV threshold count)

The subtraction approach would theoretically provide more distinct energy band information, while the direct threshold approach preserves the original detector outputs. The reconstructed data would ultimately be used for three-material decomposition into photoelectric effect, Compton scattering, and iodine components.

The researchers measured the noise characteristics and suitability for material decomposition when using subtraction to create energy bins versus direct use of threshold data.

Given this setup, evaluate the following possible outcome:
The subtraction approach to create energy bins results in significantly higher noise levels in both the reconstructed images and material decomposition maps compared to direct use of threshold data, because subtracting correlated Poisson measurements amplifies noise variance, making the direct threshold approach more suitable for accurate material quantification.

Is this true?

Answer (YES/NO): YES